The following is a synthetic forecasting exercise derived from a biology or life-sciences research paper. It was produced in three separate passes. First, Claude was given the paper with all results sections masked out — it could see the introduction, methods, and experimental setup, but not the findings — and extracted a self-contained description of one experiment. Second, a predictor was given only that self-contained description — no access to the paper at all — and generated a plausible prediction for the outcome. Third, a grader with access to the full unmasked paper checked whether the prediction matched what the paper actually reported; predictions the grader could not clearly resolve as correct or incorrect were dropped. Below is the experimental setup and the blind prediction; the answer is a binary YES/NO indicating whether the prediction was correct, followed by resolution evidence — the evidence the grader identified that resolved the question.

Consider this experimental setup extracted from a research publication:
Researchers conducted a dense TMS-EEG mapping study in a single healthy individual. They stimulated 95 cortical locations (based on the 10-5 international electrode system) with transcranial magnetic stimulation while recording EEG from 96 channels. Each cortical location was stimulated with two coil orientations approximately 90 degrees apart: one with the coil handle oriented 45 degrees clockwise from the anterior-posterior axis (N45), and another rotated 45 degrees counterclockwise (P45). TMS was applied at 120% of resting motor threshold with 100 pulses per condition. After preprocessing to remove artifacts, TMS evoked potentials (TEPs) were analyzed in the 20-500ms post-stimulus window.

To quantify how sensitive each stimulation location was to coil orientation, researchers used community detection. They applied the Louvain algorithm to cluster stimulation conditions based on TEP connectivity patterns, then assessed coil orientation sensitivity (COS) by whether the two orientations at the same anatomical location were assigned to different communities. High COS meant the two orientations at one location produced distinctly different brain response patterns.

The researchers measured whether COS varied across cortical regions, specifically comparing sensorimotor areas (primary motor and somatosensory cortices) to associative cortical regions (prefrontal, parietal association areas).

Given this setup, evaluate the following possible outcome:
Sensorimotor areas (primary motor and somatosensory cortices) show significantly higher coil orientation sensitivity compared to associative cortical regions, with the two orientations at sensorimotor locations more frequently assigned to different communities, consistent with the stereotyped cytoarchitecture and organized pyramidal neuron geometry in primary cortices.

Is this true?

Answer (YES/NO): NO